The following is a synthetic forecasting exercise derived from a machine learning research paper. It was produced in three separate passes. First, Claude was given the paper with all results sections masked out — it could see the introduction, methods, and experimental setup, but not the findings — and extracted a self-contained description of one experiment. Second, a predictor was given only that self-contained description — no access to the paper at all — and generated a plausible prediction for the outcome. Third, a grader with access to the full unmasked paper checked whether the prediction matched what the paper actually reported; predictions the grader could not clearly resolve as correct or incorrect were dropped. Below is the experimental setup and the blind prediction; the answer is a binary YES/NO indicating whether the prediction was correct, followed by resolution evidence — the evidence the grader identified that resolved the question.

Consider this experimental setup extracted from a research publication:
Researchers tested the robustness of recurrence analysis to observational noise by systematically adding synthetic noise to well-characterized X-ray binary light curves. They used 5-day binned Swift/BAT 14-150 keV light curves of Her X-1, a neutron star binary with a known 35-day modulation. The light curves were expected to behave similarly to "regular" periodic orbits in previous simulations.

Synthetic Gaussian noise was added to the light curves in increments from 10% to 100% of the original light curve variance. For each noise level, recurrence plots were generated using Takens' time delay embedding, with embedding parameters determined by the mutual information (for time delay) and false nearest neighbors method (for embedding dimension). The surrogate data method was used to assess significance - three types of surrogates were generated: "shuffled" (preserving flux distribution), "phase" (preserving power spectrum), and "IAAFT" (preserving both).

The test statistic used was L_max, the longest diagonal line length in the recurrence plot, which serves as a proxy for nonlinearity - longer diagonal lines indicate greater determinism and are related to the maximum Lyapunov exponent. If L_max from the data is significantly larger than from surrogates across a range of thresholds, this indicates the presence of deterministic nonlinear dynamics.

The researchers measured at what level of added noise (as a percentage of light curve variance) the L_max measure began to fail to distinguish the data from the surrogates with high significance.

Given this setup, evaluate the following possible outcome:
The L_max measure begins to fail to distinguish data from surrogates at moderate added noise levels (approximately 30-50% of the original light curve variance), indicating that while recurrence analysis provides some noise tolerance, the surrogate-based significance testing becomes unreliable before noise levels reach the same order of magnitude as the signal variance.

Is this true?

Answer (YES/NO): NO